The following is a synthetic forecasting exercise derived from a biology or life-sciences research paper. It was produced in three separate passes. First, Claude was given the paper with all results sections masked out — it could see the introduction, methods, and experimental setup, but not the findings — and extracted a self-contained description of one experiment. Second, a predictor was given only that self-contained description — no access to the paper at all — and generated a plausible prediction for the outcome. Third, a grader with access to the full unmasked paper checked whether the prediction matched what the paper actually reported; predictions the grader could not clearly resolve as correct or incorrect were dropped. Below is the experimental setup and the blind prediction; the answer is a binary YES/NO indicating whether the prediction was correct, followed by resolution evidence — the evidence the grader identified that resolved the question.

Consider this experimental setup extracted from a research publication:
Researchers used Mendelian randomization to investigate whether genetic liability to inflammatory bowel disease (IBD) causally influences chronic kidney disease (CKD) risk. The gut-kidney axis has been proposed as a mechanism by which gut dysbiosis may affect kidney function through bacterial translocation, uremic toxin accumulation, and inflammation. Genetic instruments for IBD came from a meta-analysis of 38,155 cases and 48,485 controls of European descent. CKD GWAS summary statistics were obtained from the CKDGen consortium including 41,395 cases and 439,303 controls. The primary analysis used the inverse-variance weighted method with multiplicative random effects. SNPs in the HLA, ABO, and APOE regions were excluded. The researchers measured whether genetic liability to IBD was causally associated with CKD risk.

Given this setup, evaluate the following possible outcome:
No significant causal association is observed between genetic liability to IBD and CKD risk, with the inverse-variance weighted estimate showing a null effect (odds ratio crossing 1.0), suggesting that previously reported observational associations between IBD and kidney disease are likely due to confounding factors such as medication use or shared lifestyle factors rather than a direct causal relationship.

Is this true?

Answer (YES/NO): YES